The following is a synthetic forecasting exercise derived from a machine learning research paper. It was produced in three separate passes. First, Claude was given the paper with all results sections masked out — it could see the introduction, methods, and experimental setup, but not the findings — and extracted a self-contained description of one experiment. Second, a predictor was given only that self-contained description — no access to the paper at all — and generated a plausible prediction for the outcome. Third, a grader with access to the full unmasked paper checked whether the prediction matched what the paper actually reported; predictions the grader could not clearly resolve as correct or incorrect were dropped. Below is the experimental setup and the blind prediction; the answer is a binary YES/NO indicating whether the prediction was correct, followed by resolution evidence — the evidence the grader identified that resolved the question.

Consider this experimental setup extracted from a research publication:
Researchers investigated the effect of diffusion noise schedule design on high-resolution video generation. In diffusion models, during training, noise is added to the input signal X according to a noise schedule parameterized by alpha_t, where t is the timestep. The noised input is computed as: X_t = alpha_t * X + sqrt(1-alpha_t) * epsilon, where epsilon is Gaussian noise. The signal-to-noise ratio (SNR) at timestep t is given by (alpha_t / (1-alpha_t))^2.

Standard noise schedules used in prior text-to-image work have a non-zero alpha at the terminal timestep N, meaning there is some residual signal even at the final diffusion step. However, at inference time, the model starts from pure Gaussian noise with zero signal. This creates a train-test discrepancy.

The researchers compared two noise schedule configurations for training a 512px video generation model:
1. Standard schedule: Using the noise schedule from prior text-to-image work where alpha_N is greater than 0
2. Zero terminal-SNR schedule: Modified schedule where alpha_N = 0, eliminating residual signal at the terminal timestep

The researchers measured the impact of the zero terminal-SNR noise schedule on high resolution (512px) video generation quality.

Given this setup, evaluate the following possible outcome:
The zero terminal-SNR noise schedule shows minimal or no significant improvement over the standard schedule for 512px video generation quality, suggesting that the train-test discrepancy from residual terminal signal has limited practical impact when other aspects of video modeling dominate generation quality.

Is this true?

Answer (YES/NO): NO